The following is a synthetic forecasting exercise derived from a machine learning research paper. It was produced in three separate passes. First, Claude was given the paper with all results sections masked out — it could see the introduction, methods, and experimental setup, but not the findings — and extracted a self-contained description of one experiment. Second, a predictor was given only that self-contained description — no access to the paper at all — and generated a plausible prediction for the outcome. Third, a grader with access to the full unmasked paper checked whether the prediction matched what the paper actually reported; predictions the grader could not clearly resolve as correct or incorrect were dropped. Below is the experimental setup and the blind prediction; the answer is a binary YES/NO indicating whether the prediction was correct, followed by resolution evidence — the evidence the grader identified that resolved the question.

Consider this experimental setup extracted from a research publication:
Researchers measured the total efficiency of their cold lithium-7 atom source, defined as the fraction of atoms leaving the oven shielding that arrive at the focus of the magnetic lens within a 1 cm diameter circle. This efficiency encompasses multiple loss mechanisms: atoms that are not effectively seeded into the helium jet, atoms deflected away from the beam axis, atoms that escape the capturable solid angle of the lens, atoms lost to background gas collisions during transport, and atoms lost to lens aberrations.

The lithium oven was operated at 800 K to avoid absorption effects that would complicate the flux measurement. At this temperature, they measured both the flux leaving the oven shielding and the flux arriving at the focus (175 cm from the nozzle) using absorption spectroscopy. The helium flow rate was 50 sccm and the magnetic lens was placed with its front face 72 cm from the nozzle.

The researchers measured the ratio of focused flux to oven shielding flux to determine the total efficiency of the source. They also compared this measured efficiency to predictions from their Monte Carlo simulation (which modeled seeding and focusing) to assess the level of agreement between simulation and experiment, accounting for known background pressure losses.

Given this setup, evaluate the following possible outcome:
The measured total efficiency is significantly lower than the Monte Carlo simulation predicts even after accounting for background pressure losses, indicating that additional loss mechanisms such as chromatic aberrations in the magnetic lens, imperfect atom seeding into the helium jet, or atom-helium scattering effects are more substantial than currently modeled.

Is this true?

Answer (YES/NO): NO